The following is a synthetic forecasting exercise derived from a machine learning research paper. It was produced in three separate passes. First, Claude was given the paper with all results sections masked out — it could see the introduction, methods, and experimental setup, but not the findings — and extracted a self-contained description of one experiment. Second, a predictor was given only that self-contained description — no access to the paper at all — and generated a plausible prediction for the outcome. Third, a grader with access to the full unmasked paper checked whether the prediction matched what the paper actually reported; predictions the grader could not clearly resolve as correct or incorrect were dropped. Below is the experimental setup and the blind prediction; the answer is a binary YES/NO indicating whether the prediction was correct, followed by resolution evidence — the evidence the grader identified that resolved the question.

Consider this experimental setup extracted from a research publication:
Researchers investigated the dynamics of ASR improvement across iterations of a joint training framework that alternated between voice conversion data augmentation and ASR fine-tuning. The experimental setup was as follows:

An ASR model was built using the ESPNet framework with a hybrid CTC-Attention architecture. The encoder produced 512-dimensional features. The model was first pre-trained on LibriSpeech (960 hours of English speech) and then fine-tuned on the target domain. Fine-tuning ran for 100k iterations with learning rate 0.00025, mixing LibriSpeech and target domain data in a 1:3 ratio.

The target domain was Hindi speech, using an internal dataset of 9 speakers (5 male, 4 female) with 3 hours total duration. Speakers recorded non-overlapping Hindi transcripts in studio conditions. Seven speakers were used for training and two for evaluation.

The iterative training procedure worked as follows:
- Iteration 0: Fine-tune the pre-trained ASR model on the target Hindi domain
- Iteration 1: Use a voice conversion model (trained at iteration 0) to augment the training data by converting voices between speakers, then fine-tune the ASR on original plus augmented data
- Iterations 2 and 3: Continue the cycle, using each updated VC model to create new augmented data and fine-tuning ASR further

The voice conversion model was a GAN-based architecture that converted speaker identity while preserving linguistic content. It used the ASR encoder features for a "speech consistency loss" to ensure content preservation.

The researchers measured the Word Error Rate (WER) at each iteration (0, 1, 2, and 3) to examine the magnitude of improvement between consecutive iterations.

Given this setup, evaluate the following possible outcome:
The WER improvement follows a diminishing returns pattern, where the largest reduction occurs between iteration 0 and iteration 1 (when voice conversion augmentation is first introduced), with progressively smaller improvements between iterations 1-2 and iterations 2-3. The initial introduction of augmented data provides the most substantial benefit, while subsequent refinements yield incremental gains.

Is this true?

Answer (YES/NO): YES